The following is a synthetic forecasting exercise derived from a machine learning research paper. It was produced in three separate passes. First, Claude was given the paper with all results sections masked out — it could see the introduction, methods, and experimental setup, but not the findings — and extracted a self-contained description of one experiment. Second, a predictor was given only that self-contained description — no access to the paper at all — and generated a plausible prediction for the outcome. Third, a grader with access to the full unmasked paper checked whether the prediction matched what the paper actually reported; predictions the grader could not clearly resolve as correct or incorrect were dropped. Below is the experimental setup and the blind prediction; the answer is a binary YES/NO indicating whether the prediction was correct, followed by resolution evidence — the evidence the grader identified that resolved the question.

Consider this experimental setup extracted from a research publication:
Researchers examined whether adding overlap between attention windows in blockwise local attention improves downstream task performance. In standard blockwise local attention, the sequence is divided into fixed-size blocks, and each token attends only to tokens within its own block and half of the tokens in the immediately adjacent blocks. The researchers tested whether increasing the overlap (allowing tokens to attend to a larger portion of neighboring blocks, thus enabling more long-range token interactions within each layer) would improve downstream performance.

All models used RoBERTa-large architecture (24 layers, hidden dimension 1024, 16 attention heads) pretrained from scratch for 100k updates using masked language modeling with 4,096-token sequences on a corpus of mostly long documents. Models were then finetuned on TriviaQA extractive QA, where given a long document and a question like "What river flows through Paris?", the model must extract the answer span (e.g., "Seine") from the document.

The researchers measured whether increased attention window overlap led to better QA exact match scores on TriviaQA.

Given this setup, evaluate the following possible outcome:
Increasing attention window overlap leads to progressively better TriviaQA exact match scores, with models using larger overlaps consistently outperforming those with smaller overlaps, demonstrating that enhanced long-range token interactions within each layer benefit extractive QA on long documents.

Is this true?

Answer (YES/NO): NO